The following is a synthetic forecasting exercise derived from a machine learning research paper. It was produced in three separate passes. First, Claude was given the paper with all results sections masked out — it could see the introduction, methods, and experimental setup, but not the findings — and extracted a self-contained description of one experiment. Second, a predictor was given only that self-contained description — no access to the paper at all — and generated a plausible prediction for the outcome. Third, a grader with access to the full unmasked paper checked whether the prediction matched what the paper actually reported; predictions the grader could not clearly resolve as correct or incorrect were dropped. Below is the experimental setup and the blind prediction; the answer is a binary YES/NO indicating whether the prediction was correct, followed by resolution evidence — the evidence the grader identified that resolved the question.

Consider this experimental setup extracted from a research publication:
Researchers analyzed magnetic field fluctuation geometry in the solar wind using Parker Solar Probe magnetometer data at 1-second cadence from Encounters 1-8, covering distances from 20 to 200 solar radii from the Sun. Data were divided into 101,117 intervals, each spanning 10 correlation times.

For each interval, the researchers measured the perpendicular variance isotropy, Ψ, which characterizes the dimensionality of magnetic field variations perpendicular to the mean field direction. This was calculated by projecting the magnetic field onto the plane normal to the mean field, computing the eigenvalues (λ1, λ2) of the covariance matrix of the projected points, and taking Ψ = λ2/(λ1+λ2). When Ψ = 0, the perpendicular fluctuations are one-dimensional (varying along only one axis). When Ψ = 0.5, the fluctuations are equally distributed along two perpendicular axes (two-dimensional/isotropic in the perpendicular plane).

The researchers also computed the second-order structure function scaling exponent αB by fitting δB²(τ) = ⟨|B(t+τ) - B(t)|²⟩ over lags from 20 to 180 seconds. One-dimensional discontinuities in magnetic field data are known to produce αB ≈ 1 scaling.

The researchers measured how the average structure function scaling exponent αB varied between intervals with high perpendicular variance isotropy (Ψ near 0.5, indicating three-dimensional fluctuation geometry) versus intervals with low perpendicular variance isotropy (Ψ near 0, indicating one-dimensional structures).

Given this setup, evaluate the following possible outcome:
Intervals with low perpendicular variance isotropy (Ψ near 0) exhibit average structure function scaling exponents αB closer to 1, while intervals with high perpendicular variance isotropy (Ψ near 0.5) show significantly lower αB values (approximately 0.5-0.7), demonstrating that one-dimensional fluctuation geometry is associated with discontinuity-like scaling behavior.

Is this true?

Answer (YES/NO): YES